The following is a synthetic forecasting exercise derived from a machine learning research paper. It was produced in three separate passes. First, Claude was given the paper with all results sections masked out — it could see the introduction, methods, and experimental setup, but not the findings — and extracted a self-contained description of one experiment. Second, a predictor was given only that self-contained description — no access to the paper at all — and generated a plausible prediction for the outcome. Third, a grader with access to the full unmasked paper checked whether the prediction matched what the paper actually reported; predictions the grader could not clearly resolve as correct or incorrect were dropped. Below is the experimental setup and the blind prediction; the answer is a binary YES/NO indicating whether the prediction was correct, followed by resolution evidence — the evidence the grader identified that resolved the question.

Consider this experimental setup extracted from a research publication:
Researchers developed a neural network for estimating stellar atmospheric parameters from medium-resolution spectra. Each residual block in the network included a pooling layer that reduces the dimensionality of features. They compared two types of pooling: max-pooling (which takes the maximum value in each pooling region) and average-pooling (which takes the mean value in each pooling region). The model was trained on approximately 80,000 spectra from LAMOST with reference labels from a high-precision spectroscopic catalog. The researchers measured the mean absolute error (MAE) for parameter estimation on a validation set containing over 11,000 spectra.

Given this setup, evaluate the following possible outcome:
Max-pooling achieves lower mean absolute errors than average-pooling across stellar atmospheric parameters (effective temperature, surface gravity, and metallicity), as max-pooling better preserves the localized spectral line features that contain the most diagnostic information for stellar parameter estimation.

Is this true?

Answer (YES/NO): NO